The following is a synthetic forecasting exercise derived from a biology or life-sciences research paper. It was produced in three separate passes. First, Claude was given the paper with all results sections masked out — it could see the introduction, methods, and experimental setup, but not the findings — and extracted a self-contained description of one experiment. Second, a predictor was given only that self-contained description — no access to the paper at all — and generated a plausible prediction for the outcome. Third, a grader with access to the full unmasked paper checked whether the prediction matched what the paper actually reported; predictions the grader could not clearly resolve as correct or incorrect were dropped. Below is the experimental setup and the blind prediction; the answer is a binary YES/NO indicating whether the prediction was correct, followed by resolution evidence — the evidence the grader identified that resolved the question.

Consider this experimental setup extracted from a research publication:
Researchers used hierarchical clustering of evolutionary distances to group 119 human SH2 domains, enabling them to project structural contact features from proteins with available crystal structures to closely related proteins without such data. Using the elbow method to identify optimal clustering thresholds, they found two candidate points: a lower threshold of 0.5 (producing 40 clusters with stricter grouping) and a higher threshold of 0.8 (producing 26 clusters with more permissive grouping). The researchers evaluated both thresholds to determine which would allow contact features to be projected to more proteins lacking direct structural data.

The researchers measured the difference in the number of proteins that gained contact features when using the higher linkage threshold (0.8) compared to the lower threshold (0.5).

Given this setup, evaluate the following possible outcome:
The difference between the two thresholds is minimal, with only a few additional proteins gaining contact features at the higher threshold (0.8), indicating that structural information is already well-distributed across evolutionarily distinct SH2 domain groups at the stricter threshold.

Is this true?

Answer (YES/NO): YES